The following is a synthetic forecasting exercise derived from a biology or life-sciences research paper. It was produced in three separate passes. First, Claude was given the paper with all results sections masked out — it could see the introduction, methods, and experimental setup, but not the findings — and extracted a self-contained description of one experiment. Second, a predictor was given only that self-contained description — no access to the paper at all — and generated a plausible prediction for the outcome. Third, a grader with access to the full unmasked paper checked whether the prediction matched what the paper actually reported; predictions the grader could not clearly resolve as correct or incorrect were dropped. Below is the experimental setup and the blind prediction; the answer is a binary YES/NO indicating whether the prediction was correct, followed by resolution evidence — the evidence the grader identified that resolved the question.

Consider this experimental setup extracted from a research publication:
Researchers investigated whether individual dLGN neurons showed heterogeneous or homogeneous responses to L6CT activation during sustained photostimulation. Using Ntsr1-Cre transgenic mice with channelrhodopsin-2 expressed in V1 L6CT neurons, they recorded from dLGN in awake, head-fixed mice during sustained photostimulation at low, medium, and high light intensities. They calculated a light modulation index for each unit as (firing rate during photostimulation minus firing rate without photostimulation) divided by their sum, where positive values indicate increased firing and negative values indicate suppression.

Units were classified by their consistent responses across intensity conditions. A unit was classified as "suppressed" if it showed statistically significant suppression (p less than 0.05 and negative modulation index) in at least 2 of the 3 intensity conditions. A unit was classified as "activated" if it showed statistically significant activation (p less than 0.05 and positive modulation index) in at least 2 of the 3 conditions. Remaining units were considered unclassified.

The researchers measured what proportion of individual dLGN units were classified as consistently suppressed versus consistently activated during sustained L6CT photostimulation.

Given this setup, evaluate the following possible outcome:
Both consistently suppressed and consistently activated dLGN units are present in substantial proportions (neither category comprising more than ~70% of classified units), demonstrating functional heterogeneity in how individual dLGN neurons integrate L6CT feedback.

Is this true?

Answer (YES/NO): NO